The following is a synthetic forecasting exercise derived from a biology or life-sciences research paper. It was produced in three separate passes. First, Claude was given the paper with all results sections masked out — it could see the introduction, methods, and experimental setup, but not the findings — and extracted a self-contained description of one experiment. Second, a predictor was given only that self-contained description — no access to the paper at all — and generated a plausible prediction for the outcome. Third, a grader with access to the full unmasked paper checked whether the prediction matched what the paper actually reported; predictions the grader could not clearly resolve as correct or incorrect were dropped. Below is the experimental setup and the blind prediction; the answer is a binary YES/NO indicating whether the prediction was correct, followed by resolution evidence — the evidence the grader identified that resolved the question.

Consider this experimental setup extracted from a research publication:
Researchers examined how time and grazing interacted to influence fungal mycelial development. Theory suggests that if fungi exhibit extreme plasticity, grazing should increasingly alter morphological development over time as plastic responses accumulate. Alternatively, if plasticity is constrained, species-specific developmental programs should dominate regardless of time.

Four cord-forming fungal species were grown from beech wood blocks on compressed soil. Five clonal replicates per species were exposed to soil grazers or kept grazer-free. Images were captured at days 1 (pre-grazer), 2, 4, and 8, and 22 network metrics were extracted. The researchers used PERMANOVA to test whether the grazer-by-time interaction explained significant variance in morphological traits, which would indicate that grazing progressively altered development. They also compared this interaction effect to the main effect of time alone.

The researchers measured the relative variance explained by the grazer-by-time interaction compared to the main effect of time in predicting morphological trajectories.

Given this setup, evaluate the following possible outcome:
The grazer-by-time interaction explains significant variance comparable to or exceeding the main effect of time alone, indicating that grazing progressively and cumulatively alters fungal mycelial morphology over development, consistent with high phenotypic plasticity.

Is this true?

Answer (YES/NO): NO